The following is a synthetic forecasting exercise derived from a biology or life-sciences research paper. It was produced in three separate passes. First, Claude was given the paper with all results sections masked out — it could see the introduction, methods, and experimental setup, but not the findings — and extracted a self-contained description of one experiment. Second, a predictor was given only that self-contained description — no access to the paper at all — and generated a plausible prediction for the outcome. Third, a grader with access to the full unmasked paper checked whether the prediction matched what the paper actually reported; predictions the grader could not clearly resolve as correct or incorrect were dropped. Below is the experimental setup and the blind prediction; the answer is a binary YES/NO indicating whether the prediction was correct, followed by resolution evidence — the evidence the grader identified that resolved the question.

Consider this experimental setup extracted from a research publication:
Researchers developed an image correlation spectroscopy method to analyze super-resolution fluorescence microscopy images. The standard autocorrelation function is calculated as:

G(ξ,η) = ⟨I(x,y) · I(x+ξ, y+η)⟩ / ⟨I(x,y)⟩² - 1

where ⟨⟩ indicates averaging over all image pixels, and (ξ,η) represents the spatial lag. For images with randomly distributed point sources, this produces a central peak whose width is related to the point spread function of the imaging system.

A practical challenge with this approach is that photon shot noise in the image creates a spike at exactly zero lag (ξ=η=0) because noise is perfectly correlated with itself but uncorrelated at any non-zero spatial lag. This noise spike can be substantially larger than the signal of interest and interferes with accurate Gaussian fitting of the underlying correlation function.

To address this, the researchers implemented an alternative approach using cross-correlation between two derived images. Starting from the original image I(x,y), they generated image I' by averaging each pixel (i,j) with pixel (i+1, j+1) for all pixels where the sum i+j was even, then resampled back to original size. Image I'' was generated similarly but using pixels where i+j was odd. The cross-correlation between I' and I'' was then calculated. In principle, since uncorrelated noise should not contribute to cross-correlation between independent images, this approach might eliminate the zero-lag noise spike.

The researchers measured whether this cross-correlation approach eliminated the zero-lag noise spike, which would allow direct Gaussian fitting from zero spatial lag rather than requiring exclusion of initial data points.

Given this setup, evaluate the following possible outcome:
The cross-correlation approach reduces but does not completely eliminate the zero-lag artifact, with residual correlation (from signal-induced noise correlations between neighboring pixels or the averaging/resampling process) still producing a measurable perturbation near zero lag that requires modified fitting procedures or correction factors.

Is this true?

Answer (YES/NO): NO